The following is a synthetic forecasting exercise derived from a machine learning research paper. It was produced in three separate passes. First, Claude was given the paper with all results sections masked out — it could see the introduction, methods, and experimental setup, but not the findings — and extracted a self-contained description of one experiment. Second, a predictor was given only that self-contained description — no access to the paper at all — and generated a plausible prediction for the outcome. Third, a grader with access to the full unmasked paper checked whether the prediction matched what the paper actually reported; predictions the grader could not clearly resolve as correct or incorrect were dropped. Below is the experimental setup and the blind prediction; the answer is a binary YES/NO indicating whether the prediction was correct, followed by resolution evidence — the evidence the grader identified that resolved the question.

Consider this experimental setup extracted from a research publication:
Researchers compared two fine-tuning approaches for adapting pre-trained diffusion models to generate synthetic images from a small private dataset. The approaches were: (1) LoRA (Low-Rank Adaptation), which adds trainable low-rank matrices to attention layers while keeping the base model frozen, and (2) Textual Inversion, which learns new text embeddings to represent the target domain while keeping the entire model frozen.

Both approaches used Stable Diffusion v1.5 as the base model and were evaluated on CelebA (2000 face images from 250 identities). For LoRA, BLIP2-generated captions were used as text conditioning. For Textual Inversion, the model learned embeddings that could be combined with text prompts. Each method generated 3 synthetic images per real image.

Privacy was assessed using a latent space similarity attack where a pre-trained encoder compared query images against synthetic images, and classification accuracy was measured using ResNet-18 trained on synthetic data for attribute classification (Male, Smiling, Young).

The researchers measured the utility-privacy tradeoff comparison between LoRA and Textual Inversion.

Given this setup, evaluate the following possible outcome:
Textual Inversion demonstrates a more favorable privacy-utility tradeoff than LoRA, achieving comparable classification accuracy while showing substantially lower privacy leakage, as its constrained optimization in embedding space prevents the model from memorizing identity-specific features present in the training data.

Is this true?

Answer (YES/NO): NO